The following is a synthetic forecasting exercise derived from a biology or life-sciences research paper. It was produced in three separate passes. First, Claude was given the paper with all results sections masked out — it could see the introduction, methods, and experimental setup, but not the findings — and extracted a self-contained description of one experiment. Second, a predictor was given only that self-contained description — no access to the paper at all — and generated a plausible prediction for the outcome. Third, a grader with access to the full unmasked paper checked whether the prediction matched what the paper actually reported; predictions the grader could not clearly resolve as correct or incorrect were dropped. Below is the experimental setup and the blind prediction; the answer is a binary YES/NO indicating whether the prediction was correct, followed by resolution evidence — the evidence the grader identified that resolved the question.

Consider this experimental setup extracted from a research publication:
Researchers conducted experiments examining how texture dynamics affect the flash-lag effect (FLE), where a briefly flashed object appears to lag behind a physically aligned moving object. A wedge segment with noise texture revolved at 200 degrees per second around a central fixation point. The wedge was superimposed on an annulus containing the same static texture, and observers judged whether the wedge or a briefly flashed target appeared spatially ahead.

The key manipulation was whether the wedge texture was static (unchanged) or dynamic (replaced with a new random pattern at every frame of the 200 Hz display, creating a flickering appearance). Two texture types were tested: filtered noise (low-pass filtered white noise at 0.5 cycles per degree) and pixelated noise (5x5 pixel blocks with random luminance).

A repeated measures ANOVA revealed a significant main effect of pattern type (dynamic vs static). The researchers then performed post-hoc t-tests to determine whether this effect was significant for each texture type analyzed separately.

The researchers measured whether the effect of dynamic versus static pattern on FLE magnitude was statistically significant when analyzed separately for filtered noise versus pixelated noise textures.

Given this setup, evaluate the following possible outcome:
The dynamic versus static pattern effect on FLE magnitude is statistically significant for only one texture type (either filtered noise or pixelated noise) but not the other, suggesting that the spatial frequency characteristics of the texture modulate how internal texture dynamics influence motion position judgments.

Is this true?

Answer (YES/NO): YES